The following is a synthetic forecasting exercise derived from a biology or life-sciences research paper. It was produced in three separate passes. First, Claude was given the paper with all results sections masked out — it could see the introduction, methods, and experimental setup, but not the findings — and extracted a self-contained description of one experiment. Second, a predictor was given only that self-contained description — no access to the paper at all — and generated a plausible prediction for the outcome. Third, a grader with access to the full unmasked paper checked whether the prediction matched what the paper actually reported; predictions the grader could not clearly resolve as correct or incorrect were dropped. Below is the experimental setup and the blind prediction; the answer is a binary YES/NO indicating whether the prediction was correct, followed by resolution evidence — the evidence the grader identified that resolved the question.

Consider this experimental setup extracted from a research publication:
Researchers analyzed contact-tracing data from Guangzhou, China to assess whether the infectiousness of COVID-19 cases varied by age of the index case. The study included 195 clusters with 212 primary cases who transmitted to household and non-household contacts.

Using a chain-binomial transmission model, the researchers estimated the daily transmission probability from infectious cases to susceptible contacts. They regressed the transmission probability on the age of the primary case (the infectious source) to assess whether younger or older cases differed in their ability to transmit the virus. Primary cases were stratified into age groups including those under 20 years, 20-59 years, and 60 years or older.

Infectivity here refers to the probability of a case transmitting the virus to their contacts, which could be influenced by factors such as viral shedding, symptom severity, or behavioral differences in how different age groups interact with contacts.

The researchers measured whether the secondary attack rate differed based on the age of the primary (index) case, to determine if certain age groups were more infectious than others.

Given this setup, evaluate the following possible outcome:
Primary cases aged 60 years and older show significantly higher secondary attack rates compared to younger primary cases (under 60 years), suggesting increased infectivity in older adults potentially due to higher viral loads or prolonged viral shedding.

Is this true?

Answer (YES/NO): NO